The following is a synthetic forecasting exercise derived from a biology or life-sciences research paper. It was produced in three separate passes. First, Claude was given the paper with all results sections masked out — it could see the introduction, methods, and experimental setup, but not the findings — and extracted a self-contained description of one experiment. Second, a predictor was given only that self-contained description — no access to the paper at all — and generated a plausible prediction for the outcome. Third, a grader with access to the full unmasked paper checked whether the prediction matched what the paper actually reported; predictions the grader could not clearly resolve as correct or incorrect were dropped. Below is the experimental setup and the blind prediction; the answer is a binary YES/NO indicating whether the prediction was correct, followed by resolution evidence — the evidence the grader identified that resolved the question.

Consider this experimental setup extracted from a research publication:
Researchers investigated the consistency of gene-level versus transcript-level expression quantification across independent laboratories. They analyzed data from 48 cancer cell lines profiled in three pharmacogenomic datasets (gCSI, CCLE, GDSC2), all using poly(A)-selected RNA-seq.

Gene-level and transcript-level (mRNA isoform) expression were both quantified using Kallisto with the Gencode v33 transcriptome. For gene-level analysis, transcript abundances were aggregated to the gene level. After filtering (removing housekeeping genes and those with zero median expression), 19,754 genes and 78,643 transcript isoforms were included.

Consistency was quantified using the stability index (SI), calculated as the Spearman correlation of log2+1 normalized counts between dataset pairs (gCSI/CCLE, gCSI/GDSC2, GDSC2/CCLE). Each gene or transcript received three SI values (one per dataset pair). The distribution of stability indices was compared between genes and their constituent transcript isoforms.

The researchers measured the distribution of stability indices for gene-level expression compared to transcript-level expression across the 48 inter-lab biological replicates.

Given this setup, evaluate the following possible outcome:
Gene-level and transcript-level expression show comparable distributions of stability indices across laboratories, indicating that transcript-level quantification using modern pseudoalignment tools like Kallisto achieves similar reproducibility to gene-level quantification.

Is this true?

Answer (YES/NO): NO